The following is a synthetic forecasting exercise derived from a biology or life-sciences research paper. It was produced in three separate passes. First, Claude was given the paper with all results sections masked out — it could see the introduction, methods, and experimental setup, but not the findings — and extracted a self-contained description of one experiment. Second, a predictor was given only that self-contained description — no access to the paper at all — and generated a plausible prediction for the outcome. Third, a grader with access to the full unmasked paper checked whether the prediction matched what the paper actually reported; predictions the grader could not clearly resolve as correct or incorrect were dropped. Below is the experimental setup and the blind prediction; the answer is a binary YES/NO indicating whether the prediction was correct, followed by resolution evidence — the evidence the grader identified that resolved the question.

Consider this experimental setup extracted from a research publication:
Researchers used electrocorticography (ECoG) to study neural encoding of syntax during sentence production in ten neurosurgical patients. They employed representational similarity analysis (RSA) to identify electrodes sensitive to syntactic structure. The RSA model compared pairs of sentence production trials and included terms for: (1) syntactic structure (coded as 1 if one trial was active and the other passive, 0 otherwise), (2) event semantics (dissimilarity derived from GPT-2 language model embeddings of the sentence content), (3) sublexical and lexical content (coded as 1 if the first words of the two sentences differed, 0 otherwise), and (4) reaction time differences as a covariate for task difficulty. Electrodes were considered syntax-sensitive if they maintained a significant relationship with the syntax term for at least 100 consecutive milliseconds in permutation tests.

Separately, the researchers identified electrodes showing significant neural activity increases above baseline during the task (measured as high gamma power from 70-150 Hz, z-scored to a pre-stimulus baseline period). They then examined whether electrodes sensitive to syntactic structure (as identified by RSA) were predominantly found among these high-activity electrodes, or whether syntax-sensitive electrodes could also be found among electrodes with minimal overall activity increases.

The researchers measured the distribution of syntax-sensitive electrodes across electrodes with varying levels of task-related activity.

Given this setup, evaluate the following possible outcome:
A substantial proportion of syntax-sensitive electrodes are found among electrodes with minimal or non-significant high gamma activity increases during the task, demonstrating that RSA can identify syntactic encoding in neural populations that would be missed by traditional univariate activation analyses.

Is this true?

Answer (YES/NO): YES